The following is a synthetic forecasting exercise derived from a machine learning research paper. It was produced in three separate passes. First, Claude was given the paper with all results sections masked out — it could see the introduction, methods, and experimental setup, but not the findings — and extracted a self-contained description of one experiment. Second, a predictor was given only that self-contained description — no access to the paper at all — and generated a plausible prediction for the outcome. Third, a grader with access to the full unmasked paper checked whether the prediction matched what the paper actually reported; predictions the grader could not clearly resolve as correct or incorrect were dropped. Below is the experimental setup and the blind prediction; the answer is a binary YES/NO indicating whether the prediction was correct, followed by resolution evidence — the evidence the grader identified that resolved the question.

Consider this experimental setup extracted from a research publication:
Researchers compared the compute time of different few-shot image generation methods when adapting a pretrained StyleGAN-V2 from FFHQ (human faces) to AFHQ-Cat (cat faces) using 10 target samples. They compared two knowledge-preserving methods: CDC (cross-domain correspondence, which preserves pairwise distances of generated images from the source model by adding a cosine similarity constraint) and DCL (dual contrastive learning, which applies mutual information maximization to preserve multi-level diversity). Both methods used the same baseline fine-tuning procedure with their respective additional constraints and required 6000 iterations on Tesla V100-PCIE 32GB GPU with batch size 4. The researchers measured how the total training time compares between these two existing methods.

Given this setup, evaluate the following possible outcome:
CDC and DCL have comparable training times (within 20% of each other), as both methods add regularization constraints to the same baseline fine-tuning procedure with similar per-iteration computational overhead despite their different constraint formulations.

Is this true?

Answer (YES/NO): YES